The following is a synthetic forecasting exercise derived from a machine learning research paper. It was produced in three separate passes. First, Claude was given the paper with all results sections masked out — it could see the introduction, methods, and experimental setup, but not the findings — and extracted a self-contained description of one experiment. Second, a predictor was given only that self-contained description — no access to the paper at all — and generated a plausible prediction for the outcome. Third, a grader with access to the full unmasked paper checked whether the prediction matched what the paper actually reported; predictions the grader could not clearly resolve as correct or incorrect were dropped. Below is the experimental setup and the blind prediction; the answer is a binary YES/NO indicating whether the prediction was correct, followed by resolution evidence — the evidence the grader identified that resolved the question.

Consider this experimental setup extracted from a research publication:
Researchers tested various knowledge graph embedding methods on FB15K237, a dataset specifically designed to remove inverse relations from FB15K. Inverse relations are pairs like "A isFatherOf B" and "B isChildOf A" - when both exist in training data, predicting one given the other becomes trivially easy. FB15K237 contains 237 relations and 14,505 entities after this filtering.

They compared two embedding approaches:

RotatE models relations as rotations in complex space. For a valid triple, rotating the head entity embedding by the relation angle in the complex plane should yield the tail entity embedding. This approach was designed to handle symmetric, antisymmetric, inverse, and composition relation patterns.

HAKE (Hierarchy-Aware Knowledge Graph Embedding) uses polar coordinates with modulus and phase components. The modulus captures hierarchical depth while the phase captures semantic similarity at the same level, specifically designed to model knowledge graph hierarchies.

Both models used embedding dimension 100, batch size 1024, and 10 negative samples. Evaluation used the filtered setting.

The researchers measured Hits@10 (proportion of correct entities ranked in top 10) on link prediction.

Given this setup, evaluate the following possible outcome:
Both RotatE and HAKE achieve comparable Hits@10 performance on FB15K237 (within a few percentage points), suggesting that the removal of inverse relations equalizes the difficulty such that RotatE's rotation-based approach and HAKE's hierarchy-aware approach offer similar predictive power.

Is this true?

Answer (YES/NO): YES